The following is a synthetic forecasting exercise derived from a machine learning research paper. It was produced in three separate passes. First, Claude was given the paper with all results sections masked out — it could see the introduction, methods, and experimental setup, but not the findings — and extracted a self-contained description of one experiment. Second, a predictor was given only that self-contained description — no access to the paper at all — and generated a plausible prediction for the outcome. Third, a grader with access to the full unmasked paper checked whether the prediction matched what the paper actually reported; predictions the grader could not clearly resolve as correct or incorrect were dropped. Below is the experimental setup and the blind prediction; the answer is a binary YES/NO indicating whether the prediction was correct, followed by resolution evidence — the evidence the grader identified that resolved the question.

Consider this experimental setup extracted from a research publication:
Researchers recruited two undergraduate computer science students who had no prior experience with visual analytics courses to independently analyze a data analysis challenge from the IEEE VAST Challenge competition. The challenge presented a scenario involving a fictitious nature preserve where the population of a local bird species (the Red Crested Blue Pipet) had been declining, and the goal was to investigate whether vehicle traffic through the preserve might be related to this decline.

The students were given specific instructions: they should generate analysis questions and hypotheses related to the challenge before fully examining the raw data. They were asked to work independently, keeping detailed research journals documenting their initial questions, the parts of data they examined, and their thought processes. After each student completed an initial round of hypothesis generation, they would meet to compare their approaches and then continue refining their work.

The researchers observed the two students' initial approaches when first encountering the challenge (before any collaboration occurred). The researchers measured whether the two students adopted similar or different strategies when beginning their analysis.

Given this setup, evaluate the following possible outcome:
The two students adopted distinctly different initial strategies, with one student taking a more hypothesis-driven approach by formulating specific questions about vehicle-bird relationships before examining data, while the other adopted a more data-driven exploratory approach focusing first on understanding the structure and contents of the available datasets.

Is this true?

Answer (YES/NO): NO